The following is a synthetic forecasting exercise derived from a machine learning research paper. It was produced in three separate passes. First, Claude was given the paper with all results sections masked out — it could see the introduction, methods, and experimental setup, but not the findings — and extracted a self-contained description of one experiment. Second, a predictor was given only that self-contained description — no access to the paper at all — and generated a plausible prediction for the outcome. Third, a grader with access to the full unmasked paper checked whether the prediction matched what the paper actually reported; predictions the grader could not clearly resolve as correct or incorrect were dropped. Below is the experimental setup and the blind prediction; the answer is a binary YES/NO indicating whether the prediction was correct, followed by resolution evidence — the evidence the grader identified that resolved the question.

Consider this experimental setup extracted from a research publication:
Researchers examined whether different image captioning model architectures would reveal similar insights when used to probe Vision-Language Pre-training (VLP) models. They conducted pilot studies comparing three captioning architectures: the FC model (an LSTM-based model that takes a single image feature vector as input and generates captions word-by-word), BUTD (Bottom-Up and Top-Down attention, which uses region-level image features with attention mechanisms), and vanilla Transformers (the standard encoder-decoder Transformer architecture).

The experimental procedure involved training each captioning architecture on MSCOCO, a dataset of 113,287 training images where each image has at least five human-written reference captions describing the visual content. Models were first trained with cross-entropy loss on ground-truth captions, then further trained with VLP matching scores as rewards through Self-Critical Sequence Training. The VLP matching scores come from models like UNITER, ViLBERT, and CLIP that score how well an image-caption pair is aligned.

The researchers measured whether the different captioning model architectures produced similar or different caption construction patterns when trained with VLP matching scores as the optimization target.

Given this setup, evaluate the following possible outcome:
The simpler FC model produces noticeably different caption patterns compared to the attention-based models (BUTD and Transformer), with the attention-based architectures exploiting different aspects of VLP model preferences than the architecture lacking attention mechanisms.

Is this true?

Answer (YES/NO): NO